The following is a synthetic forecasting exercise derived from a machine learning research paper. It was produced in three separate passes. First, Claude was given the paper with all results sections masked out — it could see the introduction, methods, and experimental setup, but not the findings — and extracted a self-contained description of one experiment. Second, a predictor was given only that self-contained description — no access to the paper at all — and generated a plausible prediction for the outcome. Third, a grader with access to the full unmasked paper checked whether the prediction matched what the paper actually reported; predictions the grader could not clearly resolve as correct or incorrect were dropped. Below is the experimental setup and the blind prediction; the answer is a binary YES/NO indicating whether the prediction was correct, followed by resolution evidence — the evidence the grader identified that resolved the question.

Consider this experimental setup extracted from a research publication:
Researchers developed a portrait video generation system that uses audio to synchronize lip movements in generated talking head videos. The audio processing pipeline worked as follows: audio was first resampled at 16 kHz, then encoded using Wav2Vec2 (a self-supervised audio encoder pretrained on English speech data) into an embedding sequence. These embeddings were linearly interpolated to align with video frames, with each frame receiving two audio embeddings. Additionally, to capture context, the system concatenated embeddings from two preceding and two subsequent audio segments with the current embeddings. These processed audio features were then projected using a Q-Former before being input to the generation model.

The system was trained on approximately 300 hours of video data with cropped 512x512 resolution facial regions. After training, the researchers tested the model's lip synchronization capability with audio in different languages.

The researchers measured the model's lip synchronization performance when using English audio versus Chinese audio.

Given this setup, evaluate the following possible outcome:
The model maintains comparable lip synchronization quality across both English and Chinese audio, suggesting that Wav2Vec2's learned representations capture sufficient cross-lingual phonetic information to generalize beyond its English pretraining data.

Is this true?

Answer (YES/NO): NO